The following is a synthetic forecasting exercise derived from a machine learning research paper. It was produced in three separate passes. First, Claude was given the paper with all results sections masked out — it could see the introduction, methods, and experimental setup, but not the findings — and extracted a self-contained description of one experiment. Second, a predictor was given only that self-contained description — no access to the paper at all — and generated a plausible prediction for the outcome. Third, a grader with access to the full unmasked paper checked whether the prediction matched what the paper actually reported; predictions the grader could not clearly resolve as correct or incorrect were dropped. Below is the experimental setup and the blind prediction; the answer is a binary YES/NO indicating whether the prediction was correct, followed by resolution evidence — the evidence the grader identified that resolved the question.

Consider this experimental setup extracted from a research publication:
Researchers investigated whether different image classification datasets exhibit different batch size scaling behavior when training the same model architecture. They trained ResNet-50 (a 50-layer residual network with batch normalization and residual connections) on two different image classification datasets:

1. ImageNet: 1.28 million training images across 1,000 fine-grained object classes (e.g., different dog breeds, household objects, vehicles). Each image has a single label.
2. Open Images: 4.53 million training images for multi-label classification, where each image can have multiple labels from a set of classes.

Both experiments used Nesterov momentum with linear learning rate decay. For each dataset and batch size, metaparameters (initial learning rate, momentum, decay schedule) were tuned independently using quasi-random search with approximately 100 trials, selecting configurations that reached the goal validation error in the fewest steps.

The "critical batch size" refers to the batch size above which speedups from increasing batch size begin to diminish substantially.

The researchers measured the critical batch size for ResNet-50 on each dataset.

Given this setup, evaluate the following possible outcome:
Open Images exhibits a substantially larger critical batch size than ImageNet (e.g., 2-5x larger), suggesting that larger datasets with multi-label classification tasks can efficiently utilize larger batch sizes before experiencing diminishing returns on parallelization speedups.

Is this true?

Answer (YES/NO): NO